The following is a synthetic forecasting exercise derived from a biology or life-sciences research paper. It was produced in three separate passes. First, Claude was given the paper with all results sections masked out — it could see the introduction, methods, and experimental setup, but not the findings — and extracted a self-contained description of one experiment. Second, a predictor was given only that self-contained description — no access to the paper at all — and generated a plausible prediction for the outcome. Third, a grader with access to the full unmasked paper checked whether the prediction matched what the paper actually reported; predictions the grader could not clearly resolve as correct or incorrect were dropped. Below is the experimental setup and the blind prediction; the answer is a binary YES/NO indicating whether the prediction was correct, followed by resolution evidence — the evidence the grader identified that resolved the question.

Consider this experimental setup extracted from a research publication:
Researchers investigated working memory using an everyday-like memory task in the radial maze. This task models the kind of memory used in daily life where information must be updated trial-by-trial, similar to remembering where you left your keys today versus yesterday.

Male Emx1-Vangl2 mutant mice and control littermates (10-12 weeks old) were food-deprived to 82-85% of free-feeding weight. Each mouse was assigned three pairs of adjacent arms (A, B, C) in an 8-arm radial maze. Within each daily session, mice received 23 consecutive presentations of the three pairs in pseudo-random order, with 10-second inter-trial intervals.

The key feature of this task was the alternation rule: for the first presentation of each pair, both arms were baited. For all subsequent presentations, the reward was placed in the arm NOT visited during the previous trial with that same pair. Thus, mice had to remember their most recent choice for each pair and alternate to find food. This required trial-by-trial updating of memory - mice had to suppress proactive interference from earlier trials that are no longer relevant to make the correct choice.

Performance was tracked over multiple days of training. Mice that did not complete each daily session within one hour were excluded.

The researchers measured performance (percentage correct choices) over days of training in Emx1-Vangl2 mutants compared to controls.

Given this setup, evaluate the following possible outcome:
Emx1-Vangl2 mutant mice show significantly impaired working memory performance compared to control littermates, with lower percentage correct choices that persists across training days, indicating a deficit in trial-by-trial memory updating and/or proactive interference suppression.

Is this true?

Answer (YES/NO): NO